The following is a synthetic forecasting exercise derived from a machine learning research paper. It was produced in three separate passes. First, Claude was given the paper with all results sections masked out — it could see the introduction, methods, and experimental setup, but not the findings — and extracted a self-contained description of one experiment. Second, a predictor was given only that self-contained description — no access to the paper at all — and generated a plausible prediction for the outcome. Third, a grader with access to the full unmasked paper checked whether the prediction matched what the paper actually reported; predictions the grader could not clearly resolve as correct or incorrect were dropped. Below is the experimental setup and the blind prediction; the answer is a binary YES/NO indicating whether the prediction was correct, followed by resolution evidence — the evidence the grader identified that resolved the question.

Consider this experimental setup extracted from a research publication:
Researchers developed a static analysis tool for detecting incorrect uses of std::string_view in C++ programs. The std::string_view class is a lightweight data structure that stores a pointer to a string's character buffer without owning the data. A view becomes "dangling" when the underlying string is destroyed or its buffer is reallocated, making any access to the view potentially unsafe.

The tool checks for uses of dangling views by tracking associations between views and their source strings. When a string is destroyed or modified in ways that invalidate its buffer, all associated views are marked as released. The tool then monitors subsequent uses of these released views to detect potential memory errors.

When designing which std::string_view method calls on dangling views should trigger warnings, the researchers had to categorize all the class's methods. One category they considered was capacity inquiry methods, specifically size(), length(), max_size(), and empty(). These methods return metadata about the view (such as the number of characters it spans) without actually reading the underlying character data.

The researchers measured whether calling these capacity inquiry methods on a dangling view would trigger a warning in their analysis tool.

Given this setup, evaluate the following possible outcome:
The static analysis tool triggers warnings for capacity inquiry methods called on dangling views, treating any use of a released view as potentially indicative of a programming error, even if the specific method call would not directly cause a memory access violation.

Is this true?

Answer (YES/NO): NO